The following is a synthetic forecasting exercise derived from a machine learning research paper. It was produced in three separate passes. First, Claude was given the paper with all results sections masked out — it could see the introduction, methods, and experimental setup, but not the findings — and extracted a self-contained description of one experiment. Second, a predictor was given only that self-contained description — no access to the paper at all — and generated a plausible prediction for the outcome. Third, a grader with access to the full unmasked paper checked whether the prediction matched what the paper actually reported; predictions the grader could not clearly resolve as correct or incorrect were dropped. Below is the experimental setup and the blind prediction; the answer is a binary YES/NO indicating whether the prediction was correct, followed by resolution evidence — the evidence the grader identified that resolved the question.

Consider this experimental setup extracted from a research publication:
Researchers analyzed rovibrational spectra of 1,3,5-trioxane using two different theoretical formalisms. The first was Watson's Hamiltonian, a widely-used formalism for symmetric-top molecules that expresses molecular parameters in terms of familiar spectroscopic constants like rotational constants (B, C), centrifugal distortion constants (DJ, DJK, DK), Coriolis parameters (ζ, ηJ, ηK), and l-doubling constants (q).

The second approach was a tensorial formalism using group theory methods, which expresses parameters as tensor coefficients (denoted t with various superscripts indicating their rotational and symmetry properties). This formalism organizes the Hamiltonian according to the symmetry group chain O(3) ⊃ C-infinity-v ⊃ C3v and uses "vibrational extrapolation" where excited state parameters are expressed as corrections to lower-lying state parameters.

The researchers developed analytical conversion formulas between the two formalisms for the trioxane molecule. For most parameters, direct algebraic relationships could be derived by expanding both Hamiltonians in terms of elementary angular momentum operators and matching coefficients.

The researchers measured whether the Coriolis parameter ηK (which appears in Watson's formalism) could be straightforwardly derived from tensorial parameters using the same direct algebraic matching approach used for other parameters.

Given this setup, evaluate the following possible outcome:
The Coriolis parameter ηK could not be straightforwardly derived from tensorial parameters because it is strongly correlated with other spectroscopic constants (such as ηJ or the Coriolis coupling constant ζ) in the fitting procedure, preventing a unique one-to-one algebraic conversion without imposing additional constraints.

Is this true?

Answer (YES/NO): NO